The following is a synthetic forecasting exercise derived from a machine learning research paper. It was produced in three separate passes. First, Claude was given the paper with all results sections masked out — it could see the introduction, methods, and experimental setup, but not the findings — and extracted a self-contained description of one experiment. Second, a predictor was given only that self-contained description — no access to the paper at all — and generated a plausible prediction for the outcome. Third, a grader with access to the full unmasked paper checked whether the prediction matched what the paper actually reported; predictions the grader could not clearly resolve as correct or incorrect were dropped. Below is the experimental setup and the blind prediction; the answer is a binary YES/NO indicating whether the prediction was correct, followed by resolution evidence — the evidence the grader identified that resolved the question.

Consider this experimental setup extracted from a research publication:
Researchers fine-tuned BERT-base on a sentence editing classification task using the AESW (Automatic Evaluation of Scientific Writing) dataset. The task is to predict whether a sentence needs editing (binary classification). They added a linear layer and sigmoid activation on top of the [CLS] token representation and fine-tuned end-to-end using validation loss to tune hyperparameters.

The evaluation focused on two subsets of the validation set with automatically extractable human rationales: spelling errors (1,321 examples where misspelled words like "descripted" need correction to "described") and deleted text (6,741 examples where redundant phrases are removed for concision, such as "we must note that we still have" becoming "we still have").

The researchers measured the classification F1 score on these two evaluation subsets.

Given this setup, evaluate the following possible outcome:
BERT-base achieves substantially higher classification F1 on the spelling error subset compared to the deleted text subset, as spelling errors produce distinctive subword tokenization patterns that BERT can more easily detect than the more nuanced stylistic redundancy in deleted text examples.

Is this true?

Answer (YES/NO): YES